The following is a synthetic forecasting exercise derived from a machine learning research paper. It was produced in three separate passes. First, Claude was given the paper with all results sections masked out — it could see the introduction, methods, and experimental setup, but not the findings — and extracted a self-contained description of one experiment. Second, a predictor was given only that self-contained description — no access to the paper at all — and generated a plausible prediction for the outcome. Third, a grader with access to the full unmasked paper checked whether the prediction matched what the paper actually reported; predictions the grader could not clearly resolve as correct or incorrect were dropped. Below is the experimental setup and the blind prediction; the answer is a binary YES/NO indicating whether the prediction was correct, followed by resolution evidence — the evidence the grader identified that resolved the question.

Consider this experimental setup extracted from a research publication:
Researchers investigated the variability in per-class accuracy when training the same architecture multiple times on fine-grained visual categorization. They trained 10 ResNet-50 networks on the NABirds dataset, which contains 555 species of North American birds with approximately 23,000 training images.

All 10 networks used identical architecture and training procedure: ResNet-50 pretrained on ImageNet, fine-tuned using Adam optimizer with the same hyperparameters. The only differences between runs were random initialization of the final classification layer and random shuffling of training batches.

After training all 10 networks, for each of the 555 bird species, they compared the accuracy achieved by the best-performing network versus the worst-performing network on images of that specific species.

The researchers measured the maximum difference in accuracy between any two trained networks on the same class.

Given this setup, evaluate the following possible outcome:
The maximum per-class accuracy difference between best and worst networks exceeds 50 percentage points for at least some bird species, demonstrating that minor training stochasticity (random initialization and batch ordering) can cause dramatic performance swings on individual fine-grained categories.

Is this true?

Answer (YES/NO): NO